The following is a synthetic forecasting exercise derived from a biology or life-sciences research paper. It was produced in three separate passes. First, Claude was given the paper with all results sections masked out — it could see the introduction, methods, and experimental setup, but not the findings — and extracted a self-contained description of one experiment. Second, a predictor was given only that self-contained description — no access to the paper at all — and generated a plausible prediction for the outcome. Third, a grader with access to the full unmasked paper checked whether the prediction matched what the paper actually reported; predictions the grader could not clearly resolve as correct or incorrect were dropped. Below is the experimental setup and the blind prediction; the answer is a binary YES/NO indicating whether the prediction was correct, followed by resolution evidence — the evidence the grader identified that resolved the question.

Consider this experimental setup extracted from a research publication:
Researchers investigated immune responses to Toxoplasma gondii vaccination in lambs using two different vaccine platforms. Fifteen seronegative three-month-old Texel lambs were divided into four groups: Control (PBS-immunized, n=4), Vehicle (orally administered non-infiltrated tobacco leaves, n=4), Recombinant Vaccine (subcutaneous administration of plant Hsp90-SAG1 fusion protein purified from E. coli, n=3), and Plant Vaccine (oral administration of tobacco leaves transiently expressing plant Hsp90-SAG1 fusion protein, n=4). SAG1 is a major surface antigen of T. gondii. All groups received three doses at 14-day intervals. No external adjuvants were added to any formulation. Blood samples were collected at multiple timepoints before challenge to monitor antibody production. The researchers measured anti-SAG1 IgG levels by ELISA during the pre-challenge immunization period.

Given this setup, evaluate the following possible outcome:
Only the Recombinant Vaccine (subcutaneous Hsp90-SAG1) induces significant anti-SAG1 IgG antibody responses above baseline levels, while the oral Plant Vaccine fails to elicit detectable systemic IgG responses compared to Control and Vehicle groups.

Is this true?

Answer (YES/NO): YES